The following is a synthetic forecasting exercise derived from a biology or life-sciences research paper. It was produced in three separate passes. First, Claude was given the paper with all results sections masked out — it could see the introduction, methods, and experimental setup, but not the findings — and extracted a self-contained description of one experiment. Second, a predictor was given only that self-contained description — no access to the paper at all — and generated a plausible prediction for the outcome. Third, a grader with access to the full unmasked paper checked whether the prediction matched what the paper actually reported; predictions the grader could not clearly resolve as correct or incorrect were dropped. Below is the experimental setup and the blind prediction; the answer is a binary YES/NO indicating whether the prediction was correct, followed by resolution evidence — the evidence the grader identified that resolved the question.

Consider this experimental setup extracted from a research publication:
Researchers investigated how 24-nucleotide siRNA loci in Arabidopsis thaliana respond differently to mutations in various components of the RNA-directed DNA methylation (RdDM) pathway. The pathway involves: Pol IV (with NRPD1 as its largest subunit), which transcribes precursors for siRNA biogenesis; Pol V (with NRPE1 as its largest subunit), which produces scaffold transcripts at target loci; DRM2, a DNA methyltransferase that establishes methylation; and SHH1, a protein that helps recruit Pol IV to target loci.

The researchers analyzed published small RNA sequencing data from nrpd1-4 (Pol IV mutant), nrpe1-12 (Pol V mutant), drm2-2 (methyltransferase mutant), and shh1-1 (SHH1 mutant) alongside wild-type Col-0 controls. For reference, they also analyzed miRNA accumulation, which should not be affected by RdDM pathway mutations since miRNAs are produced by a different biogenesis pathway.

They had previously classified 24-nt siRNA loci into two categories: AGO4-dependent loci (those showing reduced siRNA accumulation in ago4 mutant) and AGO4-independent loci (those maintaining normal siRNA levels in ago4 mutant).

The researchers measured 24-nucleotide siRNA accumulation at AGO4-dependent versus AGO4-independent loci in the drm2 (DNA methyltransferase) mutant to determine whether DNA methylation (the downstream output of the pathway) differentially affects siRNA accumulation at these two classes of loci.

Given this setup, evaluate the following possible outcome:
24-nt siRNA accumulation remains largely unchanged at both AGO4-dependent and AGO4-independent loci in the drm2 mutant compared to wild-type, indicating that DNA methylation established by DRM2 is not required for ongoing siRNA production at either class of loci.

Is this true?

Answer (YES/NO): NO